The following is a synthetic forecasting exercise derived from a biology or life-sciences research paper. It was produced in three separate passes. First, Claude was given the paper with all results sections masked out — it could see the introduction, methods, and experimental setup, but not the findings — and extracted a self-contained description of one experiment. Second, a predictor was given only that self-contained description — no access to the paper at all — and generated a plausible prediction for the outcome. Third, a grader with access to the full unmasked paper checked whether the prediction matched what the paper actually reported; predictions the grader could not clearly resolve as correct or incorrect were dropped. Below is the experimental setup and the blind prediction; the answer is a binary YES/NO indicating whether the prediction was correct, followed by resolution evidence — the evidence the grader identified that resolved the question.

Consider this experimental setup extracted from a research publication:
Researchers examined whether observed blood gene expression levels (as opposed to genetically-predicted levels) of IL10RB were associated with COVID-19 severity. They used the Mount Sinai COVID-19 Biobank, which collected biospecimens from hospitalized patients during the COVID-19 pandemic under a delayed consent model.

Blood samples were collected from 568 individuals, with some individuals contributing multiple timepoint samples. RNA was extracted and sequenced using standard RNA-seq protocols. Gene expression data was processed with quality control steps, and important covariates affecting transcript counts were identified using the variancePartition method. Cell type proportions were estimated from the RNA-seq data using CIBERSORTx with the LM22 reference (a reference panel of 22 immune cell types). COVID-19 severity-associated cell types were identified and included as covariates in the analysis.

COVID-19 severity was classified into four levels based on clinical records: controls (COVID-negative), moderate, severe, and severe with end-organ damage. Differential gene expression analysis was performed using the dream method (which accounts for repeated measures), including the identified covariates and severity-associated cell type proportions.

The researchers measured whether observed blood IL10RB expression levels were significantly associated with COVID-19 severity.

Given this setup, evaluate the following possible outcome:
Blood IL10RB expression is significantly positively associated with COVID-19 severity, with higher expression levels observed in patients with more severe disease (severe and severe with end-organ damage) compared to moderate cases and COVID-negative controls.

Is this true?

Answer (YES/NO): YES